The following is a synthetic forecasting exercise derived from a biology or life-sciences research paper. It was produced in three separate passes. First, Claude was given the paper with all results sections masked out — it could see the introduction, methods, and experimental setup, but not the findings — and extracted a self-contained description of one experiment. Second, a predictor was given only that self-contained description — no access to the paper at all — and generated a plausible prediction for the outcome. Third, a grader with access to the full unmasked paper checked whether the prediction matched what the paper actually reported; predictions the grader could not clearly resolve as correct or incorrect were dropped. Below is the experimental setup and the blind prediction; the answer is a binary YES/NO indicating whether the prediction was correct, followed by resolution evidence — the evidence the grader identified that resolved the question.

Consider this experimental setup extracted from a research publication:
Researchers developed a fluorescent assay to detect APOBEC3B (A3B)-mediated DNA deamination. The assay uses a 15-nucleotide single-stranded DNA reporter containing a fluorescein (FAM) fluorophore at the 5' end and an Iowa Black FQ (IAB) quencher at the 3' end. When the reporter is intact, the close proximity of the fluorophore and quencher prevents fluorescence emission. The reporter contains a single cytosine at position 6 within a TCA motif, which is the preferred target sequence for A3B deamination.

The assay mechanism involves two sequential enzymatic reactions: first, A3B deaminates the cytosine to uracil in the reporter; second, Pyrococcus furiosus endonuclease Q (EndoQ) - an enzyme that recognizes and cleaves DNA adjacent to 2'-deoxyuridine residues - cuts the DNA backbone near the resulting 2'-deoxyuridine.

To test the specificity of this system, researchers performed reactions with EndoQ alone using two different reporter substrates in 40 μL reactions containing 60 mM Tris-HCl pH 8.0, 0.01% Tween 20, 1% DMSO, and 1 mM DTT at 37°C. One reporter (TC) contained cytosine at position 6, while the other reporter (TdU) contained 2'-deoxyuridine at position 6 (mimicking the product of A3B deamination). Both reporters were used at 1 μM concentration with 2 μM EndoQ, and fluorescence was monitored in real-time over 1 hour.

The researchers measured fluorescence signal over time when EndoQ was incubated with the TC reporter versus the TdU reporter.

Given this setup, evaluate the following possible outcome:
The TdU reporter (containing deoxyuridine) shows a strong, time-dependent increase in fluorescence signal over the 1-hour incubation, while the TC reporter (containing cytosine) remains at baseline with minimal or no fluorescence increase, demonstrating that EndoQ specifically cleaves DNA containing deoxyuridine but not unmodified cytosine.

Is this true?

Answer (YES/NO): YES